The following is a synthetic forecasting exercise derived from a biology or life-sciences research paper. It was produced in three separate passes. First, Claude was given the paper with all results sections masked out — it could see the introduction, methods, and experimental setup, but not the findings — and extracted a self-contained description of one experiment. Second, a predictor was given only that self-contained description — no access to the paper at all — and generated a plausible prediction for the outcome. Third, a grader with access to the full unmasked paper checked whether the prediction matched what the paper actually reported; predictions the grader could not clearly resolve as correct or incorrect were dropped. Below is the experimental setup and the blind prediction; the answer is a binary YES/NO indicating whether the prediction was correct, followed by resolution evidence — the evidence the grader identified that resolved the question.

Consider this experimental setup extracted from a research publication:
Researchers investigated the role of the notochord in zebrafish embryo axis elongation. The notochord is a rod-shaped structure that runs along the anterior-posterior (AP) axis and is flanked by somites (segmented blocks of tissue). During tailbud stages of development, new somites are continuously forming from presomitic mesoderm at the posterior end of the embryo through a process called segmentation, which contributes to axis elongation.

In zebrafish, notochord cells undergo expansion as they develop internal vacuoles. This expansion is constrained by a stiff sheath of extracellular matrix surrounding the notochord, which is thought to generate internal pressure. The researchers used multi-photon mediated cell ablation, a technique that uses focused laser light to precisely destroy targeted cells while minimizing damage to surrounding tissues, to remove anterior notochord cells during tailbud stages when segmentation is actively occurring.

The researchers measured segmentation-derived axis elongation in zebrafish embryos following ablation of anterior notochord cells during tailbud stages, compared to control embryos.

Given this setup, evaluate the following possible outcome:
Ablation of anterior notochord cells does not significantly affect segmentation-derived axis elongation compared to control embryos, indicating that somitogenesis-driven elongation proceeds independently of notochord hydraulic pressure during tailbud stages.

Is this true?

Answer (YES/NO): YES